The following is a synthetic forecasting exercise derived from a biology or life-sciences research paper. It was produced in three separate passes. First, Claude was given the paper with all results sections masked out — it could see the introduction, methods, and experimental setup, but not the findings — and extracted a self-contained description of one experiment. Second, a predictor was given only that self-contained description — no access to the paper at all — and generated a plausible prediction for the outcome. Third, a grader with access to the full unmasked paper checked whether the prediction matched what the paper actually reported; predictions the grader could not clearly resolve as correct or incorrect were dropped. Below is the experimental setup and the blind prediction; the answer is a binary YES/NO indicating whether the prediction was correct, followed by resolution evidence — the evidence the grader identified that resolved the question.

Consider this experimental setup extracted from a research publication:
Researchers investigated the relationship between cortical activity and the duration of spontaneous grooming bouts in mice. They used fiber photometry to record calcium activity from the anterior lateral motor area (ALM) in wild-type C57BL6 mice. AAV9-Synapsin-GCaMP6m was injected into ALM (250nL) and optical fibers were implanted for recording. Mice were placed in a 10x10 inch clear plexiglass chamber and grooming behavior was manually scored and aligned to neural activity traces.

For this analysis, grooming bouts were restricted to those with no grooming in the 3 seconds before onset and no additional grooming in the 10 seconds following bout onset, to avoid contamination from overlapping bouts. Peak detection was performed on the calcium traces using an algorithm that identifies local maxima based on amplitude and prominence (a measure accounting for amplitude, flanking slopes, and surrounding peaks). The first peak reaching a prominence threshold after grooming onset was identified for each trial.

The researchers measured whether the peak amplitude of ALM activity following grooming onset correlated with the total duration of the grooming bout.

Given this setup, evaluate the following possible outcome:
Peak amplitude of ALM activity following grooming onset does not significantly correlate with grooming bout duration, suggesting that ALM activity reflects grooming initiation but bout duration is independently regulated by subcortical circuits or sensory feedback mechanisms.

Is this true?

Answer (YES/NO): NO